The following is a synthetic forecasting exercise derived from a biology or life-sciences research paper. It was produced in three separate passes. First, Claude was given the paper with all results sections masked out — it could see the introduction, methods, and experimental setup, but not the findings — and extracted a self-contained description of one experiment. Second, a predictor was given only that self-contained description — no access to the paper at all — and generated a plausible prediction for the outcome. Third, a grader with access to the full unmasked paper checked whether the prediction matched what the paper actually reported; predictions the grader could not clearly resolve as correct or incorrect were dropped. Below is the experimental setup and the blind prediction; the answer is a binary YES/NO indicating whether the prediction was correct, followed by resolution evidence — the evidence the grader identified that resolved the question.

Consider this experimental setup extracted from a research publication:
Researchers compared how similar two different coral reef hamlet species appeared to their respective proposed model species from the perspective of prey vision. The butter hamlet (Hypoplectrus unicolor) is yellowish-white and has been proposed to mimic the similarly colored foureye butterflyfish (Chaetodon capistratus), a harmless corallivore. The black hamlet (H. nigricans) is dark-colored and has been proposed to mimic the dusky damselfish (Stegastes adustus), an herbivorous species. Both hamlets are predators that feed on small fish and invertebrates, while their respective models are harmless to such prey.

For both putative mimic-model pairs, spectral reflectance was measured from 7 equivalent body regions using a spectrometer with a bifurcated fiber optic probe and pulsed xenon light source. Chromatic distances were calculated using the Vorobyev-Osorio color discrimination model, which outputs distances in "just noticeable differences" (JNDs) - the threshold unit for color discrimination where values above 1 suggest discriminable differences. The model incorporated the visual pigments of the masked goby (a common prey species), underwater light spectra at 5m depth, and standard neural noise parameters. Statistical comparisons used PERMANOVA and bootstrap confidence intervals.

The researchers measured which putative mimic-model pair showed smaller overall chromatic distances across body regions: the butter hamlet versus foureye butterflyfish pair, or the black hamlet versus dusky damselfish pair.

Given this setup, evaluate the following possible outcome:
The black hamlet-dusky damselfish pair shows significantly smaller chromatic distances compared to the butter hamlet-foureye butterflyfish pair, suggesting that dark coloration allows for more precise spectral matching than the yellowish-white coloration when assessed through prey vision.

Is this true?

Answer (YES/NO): NO